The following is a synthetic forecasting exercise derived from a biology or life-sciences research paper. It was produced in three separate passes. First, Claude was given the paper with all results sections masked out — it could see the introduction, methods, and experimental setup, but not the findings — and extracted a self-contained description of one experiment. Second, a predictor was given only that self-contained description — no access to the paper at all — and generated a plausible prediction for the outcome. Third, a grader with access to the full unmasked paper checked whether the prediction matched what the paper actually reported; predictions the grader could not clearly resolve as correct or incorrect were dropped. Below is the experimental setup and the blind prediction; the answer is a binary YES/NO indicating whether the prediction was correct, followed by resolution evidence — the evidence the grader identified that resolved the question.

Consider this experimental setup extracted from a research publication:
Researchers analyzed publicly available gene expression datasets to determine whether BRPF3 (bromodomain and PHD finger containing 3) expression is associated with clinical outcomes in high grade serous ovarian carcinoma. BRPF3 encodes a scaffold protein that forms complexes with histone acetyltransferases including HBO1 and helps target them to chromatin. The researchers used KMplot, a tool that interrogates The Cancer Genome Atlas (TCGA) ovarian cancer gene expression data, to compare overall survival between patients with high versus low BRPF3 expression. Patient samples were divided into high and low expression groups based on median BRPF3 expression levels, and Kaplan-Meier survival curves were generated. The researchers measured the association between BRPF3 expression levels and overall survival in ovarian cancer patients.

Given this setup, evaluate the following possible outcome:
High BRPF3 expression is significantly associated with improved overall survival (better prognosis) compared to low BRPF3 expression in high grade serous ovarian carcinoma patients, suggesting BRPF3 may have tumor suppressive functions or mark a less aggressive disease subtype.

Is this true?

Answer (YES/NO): NO